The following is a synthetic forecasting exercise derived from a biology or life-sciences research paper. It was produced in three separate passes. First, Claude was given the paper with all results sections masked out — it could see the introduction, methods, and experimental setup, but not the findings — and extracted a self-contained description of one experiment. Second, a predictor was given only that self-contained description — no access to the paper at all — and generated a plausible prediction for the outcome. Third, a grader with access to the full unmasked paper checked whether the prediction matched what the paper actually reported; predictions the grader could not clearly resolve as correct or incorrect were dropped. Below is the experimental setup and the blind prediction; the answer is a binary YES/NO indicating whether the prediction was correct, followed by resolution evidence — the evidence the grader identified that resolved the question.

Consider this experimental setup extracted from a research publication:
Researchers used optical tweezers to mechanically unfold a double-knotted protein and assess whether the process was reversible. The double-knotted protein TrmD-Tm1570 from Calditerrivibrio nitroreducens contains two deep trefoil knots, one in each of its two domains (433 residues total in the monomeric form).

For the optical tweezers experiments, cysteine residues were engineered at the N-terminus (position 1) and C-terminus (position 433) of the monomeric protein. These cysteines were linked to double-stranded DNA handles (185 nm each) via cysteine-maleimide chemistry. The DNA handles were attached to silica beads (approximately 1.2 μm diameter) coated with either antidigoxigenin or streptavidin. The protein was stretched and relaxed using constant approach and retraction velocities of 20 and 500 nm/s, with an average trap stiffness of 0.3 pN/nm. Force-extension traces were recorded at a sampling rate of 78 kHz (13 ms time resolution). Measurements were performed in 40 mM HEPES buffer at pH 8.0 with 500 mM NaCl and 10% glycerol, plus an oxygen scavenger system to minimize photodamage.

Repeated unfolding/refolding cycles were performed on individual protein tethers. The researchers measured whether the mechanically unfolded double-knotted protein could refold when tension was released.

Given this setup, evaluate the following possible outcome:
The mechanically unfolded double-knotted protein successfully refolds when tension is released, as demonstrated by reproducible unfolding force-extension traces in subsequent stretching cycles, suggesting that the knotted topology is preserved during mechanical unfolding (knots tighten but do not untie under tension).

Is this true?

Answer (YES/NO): YES